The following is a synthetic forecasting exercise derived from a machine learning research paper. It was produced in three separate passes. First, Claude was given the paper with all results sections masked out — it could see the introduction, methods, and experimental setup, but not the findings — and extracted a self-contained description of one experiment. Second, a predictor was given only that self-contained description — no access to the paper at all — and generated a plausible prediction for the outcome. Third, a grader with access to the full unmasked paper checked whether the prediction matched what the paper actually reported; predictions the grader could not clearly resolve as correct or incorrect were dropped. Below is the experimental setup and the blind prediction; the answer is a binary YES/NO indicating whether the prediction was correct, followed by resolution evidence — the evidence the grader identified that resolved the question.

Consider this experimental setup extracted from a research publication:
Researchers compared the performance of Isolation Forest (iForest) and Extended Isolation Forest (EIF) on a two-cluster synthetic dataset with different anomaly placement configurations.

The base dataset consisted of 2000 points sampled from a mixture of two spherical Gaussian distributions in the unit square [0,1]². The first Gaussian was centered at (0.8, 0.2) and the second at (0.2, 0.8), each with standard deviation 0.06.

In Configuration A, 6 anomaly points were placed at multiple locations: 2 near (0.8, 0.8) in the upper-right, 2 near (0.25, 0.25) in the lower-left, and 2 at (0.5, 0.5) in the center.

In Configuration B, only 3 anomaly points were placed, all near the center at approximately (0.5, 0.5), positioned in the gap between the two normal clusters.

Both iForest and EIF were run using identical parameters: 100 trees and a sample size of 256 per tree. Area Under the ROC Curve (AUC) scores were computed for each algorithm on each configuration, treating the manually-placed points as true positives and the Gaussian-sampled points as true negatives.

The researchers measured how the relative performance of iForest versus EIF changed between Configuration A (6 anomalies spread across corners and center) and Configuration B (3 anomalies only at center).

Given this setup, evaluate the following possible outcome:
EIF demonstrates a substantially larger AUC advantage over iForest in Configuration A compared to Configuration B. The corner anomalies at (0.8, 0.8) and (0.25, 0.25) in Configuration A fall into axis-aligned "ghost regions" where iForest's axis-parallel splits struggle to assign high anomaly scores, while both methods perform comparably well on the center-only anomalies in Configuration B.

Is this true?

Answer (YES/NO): NO